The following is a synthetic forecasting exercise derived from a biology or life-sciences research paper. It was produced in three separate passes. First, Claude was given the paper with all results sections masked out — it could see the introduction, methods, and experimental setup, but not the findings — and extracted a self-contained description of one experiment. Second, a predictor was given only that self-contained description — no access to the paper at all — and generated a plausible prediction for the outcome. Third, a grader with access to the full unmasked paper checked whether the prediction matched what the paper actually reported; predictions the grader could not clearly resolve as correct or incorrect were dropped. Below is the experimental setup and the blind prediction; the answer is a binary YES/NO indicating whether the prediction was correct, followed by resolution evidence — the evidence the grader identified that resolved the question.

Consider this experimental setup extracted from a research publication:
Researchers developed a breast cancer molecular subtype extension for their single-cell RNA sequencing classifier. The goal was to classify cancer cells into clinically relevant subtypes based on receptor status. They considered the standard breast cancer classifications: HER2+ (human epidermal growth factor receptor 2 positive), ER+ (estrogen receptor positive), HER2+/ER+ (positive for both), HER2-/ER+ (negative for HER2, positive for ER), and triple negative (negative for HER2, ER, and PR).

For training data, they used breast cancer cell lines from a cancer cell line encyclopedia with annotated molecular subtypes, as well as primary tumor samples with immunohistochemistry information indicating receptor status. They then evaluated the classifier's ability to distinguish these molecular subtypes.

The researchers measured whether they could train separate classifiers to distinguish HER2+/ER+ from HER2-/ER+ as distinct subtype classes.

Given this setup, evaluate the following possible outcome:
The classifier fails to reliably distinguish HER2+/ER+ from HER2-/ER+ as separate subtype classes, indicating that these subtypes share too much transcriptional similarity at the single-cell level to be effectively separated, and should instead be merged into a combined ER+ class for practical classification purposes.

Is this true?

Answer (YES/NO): NO